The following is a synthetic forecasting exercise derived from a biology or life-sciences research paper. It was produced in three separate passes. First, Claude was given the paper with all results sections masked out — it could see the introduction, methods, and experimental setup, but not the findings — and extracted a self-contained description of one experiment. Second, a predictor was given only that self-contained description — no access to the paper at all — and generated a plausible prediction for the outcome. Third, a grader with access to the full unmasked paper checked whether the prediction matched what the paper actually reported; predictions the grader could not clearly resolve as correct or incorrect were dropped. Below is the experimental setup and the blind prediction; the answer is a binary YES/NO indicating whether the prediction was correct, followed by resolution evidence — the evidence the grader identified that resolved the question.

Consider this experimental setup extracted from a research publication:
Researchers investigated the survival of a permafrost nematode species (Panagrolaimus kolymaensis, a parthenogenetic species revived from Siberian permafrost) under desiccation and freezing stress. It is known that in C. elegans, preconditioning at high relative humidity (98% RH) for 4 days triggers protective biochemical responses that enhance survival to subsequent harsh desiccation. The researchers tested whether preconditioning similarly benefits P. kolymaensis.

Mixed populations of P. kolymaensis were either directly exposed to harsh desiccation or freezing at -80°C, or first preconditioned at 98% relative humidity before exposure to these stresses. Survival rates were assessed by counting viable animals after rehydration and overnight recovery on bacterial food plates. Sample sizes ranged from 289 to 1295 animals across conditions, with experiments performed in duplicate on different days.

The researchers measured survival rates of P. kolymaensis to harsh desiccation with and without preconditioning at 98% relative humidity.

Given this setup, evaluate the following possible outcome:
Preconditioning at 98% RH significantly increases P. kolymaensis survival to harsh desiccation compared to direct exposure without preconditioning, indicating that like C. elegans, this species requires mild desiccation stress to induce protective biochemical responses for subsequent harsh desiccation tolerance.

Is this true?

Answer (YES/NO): YES